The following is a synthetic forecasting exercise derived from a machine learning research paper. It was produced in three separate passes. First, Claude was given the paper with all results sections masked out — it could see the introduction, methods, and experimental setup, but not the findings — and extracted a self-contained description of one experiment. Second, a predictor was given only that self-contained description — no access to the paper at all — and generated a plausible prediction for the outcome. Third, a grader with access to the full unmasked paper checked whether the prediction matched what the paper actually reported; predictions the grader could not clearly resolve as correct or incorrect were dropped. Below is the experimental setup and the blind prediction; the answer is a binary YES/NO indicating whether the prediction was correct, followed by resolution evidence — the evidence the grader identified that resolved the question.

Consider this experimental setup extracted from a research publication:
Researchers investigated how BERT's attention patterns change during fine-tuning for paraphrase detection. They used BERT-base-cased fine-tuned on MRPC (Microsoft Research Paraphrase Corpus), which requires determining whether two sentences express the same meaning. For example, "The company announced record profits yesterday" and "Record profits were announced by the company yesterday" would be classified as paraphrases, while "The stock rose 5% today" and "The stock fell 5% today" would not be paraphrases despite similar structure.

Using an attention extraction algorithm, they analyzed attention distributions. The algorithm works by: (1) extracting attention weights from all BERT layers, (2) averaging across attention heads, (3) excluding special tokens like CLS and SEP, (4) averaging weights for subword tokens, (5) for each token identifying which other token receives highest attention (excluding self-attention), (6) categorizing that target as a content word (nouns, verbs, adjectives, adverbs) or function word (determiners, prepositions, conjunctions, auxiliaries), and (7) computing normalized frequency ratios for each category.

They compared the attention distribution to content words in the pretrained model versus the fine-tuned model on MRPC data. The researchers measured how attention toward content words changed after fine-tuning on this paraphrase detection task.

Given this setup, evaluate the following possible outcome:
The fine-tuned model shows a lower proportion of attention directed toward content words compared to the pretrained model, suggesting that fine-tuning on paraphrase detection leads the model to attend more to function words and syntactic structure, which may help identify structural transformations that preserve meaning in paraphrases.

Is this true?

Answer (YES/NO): YES